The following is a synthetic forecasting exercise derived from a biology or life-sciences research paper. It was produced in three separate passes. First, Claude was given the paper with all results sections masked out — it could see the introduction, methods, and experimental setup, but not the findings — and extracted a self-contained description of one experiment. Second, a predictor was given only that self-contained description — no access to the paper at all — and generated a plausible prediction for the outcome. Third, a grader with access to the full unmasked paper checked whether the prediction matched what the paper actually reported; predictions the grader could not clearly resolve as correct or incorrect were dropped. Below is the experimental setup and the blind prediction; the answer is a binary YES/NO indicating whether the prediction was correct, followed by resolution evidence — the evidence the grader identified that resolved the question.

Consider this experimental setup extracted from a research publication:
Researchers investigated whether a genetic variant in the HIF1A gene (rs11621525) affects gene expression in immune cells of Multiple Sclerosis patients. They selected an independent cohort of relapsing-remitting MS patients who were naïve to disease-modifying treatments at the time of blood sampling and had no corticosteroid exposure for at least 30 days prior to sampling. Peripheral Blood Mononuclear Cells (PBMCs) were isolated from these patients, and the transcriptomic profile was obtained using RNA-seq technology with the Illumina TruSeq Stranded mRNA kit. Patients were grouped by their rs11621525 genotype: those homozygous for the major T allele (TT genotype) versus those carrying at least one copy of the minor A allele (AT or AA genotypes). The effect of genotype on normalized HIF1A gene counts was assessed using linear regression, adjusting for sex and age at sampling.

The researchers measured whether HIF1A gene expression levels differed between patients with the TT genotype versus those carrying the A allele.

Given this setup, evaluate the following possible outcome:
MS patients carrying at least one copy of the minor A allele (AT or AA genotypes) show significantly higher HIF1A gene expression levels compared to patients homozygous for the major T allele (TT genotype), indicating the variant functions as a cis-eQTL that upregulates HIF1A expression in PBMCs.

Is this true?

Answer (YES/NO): NO